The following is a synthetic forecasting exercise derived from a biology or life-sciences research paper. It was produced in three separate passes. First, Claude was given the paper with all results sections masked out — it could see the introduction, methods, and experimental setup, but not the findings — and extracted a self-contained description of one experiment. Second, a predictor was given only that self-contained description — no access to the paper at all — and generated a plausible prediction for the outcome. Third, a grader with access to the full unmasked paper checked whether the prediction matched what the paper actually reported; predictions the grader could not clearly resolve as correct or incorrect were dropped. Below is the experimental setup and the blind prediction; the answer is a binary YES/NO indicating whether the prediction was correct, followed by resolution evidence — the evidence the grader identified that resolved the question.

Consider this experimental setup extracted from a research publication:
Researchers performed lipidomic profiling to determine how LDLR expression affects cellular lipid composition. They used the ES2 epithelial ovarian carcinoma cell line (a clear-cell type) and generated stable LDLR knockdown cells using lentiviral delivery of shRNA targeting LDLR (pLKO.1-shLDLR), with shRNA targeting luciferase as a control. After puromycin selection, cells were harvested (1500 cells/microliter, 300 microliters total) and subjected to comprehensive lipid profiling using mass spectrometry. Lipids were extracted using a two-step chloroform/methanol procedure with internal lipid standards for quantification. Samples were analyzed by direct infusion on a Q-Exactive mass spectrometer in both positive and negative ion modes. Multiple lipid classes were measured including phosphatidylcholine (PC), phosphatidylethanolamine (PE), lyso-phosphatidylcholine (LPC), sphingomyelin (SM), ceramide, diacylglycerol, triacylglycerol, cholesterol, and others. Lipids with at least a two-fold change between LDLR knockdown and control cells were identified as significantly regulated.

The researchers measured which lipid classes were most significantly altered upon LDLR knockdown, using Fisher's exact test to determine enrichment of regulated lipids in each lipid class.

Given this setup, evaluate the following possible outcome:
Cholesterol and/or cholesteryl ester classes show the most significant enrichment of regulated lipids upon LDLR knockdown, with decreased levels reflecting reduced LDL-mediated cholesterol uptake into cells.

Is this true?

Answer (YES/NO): NO